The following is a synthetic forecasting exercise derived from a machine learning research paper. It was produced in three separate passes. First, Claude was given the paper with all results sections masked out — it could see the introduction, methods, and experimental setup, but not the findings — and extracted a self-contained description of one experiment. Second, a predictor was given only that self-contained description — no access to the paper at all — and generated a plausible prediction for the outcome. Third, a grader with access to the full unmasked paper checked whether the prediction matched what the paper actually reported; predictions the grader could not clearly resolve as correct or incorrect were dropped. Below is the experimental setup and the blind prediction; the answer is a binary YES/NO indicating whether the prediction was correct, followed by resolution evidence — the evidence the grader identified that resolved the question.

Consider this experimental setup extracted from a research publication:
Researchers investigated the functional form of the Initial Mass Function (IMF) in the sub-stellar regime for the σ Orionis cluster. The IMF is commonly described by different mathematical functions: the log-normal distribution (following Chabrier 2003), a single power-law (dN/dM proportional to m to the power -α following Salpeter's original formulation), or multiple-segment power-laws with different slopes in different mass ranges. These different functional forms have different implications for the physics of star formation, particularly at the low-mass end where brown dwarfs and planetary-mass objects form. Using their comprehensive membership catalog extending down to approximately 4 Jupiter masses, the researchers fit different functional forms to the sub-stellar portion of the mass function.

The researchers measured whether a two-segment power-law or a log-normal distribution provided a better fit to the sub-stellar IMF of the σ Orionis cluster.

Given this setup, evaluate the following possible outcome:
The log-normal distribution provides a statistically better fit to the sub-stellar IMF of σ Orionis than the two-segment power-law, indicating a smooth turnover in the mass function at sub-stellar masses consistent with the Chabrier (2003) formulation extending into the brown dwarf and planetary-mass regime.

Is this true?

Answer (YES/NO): NO